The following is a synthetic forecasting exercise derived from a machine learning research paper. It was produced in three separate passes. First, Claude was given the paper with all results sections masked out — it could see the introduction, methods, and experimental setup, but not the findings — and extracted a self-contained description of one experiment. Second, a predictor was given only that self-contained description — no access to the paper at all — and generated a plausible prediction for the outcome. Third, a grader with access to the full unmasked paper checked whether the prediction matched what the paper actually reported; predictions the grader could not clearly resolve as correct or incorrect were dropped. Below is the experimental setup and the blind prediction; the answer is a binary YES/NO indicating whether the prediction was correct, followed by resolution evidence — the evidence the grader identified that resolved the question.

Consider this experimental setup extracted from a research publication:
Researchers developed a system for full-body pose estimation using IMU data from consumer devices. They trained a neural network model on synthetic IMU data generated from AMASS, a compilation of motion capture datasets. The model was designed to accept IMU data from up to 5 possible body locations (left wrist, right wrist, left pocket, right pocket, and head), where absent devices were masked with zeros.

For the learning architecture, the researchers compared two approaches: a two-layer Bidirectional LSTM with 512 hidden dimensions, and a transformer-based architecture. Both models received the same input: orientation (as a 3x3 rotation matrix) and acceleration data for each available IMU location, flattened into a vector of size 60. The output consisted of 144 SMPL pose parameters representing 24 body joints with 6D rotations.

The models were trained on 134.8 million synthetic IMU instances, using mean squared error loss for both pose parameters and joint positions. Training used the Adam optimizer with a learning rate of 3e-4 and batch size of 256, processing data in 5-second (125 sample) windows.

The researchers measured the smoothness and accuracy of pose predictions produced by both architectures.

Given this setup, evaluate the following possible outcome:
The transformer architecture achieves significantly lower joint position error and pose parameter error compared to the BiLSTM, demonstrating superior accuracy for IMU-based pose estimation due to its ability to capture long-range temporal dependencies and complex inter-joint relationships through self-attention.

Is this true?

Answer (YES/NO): NO